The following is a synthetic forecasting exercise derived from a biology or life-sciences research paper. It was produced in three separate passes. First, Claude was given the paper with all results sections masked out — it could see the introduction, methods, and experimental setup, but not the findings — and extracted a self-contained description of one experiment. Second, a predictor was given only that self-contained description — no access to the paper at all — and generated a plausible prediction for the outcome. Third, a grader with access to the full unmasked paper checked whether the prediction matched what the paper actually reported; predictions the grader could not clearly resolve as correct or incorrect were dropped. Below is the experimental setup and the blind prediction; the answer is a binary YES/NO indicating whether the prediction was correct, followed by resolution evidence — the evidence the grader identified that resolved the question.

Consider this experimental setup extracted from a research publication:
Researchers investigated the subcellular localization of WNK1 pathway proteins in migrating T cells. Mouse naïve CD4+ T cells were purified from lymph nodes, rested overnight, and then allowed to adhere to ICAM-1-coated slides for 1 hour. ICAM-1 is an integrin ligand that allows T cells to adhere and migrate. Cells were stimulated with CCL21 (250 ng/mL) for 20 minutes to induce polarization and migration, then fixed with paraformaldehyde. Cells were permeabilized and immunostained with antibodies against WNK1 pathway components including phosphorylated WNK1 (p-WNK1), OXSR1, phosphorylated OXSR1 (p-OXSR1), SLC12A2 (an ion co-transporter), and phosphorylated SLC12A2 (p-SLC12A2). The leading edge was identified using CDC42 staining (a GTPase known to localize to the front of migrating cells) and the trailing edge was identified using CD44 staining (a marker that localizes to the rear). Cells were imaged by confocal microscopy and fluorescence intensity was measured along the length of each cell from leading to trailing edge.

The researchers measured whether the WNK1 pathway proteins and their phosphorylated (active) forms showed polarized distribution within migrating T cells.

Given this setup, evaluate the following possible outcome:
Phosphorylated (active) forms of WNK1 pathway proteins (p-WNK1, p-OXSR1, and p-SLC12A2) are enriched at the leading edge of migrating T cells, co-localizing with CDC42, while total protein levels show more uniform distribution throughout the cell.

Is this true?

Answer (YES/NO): NO